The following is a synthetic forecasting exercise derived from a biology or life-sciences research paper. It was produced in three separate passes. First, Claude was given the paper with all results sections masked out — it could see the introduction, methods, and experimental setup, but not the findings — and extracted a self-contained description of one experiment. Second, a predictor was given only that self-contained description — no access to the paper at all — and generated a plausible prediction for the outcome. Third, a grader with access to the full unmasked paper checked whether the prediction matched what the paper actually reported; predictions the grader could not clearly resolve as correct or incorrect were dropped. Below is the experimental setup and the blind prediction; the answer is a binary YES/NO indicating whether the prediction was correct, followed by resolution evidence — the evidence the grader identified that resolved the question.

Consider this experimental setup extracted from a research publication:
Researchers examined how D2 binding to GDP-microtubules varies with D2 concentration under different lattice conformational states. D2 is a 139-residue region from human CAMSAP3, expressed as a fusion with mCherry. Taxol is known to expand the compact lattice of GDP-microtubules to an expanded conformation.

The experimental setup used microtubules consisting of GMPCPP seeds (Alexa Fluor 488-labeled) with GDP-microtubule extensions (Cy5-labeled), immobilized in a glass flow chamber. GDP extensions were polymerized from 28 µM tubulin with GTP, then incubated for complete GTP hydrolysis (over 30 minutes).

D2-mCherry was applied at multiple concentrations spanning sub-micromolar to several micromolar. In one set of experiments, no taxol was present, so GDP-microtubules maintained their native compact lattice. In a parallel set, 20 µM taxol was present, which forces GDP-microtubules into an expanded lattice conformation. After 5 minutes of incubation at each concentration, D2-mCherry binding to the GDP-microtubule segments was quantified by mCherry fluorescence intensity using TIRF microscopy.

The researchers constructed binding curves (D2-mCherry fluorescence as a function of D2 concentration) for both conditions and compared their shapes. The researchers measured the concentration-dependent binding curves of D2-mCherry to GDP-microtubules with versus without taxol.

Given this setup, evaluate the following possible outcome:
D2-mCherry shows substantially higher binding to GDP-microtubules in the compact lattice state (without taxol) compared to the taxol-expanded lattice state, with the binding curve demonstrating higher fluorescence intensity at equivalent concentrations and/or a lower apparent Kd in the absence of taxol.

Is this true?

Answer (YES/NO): NO